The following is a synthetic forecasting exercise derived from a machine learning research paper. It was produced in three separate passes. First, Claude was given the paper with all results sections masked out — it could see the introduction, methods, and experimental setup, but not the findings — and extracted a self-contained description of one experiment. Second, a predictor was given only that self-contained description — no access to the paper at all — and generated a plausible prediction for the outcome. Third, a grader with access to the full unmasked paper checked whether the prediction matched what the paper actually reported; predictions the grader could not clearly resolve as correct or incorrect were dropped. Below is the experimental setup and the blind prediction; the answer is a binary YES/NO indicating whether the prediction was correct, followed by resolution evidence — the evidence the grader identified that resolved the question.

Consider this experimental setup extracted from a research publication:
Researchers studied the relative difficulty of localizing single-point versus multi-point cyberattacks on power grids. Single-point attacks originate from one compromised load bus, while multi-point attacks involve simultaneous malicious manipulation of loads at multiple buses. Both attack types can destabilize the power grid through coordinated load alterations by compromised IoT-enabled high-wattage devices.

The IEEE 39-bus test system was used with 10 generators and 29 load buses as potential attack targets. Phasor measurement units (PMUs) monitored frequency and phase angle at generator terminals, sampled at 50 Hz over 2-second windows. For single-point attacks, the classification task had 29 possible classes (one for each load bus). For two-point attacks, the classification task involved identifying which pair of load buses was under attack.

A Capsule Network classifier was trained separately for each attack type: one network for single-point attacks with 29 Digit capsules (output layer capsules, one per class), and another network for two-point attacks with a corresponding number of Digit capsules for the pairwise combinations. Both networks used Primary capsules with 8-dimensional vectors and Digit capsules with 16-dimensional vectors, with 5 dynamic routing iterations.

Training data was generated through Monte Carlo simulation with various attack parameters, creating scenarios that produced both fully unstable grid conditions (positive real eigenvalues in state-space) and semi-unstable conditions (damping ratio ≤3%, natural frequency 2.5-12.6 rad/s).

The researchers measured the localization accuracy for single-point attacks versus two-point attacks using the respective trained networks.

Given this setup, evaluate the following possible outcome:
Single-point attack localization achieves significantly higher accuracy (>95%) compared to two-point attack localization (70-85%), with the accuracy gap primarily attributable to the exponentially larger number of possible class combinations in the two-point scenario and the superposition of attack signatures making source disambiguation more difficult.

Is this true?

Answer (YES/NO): NO